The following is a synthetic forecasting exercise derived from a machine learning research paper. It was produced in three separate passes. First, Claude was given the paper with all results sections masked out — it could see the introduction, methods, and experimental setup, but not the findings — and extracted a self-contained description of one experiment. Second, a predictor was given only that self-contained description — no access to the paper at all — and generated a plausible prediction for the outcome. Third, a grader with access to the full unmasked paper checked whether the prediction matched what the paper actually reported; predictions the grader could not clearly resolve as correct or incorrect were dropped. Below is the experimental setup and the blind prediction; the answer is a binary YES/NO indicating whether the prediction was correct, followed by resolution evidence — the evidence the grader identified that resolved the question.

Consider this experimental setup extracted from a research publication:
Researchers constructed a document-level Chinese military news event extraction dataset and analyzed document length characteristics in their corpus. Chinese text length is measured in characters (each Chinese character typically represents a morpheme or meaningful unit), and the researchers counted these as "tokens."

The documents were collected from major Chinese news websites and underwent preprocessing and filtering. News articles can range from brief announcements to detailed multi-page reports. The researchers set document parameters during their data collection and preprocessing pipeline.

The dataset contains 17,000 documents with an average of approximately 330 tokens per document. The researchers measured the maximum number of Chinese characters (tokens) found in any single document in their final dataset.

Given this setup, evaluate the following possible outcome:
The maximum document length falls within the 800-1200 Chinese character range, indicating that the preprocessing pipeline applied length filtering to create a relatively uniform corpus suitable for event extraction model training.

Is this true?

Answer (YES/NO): NO